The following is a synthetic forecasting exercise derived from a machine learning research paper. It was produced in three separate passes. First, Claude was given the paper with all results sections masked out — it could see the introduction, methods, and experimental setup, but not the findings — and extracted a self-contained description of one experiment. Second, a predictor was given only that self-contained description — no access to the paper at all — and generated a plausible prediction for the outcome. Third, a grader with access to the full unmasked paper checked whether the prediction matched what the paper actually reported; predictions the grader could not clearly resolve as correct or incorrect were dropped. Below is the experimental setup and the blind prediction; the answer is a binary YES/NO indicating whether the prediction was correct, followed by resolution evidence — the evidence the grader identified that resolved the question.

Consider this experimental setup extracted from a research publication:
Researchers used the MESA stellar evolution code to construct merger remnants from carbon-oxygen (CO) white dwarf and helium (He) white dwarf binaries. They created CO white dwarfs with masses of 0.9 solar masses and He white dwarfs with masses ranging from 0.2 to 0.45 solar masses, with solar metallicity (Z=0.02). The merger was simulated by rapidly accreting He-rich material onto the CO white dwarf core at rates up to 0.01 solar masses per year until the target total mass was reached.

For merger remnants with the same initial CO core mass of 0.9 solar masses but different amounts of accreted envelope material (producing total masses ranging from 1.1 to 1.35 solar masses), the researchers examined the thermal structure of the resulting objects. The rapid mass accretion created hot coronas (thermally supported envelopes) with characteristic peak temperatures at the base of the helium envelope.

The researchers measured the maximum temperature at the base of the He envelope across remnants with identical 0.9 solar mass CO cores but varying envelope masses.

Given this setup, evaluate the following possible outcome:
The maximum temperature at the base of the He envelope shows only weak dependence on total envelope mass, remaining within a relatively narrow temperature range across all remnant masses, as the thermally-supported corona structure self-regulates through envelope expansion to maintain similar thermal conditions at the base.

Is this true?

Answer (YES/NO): YES